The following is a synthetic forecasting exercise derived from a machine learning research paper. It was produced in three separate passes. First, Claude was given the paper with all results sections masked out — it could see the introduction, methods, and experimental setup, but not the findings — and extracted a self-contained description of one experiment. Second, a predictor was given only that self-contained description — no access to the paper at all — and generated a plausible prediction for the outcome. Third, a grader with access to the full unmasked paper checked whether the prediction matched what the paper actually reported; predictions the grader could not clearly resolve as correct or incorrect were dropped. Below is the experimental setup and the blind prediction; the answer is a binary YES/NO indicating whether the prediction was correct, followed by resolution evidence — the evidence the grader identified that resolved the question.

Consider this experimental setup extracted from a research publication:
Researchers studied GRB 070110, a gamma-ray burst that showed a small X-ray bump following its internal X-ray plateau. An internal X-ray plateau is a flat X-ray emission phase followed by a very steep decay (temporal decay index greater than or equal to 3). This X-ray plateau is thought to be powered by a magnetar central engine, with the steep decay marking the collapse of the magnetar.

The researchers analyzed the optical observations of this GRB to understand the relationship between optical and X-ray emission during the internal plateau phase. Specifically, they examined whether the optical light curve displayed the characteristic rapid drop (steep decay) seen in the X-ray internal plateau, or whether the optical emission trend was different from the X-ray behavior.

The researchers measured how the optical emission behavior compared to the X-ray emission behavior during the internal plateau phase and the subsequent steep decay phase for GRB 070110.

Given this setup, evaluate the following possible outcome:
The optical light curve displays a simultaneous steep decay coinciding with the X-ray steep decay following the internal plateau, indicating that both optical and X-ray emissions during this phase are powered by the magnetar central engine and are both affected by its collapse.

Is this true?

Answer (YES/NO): NO